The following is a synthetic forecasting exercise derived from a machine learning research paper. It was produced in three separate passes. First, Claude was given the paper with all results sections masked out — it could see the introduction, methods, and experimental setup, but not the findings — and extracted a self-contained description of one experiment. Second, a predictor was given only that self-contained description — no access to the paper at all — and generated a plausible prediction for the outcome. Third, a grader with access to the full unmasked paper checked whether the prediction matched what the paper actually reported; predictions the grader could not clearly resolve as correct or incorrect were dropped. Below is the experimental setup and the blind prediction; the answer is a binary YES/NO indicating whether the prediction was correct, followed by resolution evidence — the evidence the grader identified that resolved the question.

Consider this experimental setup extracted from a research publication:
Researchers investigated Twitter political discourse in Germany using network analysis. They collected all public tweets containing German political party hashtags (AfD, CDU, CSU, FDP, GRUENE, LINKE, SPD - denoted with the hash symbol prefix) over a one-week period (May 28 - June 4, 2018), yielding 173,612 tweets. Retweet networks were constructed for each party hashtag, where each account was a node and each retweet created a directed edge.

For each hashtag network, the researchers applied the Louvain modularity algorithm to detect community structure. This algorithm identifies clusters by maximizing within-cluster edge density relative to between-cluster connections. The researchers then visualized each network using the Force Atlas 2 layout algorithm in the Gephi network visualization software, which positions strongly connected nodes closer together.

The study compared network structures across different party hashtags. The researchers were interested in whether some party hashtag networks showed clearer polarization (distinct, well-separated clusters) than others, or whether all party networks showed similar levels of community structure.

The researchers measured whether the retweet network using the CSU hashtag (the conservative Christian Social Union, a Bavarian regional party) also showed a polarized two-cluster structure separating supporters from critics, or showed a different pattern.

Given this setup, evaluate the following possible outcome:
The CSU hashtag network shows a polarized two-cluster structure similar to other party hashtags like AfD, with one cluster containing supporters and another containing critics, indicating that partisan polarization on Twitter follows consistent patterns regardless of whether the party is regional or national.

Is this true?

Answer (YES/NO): YES